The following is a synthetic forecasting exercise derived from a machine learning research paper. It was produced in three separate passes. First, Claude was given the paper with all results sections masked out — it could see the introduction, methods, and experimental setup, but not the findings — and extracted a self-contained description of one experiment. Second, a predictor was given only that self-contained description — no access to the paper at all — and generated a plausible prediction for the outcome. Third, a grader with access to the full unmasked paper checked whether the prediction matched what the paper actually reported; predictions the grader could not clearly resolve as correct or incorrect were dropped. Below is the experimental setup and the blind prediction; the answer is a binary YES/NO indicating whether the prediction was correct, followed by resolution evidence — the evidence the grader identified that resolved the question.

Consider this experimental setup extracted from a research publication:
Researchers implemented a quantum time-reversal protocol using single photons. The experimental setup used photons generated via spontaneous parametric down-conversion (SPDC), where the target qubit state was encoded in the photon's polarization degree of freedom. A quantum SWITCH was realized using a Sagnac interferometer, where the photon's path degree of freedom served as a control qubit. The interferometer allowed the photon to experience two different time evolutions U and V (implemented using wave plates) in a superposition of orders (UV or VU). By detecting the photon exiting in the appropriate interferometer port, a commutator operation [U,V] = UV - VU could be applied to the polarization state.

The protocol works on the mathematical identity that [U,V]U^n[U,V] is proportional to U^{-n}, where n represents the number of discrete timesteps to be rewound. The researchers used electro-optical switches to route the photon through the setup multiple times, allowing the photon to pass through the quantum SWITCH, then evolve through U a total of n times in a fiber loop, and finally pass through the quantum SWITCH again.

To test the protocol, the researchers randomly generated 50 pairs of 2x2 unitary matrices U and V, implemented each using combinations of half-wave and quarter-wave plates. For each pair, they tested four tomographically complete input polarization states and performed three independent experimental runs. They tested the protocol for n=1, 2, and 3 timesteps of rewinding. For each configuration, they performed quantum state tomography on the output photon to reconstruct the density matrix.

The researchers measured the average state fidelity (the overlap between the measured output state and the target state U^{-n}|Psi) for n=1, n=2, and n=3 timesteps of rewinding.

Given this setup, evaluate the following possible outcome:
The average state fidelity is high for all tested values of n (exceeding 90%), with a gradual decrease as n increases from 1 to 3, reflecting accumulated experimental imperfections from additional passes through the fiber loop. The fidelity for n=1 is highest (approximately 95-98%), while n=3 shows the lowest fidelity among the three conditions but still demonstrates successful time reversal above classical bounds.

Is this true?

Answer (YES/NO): NO